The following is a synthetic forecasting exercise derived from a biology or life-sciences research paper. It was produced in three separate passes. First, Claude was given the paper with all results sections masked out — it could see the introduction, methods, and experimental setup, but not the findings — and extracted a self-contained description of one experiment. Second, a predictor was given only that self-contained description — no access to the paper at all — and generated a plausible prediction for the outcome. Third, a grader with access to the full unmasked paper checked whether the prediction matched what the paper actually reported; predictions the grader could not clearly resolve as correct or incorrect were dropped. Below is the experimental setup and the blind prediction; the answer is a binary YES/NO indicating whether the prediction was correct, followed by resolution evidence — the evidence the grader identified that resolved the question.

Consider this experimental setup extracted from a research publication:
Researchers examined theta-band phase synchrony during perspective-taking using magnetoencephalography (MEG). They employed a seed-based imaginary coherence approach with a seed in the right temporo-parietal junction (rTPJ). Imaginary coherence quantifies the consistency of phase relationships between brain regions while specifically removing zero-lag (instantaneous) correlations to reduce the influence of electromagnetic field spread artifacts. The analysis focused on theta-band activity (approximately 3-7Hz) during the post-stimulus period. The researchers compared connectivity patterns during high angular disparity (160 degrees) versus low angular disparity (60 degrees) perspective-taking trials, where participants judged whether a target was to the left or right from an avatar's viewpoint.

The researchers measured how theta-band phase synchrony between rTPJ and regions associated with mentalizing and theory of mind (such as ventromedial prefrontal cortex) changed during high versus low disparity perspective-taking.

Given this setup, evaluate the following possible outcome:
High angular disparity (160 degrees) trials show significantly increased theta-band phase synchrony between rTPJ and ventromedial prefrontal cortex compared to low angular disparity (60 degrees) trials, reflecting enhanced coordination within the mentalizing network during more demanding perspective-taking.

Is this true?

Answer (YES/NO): NO